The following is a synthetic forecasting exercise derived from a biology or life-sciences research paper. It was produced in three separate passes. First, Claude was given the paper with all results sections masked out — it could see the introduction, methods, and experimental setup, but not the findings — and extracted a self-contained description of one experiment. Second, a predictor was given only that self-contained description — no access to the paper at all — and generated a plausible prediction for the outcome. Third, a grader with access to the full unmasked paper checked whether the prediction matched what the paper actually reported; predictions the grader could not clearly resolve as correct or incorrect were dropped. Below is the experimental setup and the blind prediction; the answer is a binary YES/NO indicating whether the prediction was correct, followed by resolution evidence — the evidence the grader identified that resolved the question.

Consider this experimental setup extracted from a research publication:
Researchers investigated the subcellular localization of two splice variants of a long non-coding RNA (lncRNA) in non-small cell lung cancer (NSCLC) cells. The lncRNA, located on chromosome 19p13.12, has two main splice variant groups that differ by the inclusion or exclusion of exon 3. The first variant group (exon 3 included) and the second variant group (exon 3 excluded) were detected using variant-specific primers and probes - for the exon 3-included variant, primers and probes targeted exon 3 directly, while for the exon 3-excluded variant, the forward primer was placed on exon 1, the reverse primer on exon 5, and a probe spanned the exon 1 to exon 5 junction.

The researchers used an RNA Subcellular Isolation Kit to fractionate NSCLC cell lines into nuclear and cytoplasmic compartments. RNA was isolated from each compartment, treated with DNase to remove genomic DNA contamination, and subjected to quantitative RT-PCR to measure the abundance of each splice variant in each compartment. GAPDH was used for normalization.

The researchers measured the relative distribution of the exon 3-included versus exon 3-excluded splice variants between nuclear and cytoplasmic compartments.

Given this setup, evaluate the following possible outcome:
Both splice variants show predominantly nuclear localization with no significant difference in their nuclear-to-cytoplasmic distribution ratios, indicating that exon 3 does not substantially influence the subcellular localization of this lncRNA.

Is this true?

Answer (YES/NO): NO